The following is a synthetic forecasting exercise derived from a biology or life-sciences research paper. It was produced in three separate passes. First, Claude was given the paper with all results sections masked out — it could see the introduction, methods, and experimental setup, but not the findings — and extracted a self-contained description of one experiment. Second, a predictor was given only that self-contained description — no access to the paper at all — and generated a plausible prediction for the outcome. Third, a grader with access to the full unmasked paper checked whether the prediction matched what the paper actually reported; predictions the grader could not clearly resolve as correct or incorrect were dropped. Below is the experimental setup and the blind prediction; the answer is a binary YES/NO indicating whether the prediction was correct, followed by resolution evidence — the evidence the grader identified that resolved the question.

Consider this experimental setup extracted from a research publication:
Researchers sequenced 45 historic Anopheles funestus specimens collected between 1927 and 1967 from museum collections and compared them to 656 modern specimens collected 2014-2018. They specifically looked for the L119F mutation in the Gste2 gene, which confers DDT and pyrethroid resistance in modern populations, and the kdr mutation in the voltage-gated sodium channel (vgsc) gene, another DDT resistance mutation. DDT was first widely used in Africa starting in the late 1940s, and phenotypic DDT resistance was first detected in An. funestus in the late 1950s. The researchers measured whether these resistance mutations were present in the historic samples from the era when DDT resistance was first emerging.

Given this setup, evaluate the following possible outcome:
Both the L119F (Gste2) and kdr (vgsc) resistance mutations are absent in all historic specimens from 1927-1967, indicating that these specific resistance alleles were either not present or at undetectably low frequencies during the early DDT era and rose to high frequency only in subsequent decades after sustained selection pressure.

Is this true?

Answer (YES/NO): YES